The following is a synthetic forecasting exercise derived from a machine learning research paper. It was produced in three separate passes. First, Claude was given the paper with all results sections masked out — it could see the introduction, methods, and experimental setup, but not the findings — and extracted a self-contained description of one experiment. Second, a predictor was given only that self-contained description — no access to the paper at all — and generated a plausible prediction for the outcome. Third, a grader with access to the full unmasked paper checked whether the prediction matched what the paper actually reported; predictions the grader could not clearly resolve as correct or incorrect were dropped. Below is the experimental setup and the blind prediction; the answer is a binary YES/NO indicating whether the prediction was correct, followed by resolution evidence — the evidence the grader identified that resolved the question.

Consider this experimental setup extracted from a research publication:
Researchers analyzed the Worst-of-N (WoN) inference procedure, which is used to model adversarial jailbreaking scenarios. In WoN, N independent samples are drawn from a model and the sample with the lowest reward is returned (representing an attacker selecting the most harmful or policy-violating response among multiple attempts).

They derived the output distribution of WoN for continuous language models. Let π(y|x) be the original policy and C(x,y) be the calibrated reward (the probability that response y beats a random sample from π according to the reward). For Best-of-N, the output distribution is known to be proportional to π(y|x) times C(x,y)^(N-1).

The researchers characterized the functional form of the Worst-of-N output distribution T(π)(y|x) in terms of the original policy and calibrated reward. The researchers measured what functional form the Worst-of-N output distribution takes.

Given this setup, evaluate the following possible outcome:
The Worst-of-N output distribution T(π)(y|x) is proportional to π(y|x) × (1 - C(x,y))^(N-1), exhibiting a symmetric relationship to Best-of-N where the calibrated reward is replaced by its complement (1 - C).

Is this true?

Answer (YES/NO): YES